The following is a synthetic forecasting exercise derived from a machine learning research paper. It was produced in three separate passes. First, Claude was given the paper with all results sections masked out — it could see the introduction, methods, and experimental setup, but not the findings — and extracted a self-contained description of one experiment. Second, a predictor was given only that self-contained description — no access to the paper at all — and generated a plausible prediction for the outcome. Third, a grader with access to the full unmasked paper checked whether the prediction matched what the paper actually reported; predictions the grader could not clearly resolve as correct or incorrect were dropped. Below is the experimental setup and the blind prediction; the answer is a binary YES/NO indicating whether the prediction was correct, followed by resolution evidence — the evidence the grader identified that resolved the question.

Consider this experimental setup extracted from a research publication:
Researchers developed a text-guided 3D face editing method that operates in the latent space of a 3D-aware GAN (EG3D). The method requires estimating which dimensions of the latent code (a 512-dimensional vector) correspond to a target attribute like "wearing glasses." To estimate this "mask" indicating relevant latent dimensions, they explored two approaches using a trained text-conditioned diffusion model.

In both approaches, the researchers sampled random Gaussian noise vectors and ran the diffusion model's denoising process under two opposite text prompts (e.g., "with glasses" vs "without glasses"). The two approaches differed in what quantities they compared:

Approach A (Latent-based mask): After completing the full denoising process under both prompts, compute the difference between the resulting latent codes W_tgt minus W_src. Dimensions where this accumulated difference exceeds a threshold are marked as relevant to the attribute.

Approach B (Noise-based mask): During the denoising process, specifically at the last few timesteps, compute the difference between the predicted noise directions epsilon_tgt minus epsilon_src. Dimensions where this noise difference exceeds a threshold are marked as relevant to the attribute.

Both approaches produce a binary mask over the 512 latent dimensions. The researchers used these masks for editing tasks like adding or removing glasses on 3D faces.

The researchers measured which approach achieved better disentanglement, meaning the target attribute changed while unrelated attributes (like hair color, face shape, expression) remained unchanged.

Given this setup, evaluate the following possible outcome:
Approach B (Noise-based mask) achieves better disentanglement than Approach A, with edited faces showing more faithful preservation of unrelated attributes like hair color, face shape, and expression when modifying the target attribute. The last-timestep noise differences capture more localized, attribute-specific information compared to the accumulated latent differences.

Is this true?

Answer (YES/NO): YES